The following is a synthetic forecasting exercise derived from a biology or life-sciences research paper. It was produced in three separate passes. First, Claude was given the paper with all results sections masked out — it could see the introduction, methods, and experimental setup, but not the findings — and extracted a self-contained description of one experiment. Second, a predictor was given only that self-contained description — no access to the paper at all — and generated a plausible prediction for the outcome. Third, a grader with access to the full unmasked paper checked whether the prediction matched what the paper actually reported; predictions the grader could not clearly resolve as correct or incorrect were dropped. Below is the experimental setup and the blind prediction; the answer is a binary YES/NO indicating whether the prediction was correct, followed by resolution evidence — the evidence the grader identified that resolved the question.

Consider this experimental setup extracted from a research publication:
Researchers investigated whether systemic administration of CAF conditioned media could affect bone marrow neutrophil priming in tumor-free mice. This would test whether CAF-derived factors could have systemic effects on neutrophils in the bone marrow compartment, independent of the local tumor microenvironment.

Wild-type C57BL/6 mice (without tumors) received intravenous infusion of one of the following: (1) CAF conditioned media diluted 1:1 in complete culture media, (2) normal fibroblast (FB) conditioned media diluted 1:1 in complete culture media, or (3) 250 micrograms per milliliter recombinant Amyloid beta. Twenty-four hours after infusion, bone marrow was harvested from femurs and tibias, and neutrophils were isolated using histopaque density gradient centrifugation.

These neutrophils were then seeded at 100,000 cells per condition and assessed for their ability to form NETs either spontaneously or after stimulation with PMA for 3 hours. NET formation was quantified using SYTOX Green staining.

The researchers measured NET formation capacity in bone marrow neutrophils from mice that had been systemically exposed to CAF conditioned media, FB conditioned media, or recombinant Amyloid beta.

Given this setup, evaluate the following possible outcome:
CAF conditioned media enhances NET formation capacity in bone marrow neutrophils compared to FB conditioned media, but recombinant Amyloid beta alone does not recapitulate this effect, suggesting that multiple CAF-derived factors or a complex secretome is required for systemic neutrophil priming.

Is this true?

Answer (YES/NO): NO